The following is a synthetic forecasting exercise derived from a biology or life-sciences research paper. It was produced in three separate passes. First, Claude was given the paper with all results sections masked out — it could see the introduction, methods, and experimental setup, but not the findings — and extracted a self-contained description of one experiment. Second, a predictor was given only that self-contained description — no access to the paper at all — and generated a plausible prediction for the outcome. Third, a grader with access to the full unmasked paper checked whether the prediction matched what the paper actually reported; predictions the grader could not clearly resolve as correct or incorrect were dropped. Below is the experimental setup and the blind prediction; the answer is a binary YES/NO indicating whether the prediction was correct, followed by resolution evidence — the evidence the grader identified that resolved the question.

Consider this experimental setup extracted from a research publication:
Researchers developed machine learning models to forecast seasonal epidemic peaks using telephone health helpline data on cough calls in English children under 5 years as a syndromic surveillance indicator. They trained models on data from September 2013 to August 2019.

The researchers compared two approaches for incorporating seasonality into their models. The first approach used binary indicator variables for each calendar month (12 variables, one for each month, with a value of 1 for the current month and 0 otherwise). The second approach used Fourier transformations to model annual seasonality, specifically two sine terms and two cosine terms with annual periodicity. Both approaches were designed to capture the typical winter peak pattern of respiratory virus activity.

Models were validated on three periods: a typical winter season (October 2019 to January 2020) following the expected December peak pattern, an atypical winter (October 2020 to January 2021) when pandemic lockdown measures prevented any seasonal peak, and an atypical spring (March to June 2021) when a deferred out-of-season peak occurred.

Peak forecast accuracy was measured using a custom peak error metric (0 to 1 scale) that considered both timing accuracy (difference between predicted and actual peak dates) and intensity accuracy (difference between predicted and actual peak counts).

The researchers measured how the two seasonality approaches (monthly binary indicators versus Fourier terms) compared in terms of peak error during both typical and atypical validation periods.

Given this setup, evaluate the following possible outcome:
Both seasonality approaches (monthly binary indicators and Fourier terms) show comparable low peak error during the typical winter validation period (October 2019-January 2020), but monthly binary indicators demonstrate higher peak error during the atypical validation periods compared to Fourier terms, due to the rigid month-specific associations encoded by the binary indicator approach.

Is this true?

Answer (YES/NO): NO